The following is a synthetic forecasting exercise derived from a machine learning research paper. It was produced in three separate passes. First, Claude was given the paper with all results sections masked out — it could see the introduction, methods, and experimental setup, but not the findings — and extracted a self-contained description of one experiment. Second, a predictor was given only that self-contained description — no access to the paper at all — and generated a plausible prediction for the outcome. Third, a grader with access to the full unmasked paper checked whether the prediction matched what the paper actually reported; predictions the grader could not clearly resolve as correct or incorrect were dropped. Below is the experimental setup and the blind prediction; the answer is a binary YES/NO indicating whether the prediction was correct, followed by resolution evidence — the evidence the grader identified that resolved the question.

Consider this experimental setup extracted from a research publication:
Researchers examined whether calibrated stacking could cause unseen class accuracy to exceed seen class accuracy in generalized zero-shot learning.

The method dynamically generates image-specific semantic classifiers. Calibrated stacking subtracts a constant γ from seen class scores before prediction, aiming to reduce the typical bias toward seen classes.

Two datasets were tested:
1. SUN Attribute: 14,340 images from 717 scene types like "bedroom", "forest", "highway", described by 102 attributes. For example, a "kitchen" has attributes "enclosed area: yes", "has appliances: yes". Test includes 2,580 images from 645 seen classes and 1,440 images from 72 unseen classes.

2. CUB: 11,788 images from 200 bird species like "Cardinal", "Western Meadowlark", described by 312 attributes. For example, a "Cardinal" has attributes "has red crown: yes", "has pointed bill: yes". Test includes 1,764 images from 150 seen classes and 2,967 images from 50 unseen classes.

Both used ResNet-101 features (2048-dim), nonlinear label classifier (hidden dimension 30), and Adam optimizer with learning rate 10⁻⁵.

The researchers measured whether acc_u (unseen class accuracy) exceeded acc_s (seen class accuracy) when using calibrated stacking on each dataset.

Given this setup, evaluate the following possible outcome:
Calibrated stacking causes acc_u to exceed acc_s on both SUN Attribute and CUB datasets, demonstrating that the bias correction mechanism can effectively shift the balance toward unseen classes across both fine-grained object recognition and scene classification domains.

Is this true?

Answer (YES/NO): NO